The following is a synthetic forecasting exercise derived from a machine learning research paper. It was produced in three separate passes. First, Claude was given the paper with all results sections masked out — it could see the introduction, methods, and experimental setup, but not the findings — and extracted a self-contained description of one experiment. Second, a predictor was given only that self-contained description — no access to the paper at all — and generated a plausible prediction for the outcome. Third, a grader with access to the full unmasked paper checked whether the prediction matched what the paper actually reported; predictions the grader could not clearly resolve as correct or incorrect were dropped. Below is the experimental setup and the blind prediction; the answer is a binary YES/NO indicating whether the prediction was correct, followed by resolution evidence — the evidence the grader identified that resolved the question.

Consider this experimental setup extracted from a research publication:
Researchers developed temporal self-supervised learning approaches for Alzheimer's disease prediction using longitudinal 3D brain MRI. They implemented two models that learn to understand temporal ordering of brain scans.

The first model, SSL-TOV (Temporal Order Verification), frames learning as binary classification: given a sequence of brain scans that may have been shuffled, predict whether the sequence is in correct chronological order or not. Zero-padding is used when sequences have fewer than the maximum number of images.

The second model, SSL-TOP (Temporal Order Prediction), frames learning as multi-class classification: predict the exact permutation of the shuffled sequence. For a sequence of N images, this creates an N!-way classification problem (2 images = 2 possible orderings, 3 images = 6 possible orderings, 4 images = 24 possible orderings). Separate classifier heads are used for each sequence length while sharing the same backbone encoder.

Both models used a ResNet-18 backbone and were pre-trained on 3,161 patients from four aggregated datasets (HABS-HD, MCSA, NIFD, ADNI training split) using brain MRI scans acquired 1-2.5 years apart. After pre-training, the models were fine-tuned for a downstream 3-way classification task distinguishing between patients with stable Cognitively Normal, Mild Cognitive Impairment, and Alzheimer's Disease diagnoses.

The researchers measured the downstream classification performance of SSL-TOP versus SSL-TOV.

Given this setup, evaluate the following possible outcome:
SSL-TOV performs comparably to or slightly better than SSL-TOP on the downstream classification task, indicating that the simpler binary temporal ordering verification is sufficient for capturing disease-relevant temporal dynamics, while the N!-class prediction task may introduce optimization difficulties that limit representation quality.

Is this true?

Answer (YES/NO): NO